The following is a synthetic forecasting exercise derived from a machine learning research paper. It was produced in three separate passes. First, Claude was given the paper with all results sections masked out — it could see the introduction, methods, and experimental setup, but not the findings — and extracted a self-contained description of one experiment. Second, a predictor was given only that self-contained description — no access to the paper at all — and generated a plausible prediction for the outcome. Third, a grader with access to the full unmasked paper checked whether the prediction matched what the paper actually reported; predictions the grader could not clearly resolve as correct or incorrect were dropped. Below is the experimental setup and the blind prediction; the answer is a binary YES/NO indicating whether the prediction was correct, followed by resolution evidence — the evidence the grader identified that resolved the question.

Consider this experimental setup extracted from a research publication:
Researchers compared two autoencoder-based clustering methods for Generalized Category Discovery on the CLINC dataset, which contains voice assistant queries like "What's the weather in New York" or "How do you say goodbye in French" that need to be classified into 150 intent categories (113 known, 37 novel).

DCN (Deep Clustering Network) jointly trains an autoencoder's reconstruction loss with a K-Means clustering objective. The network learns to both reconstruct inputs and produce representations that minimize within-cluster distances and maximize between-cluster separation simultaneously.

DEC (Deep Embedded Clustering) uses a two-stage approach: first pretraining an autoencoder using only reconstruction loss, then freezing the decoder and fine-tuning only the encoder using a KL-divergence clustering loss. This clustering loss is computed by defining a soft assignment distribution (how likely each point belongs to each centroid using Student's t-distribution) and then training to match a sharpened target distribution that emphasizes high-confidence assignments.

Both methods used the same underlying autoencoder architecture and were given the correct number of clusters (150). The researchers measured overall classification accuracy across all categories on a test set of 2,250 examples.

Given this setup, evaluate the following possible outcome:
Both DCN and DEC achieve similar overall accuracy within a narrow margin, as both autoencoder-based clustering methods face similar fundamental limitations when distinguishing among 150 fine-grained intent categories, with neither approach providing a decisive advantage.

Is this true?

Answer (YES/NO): NO